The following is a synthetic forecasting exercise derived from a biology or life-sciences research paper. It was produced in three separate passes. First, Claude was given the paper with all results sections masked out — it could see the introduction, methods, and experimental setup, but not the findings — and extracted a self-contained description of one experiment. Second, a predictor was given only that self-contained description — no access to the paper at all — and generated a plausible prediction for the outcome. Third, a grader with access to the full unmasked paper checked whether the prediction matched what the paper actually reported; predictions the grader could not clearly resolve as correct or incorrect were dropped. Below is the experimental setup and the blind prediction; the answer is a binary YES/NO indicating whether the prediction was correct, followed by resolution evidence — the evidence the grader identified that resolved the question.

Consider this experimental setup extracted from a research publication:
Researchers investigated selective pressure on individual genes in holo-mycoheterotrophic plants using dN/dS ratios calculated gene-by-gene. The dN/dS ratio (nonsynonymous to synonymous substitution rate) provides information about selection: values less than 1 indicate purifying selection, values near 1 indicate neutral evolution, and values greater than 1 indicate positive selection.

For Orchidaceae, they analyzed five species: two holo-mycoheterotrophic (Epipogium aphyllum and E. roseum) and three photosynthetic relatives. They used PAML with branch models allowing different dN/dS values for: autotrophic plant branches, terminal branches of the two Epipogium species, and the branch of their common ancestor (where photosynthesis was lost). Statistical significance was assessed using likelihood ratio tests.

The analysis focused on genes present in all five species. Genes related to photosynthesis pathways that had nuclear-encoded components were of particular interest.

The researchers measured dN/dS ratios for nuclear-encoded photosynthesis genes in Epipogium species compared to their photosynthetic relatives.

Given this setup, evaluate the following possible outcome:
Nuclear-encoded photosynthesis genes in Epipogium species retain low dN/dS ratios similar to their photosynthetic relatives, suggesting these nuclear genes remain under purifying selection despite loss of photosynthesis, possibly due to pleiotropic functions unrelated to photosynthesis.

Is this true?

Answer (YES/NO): YES